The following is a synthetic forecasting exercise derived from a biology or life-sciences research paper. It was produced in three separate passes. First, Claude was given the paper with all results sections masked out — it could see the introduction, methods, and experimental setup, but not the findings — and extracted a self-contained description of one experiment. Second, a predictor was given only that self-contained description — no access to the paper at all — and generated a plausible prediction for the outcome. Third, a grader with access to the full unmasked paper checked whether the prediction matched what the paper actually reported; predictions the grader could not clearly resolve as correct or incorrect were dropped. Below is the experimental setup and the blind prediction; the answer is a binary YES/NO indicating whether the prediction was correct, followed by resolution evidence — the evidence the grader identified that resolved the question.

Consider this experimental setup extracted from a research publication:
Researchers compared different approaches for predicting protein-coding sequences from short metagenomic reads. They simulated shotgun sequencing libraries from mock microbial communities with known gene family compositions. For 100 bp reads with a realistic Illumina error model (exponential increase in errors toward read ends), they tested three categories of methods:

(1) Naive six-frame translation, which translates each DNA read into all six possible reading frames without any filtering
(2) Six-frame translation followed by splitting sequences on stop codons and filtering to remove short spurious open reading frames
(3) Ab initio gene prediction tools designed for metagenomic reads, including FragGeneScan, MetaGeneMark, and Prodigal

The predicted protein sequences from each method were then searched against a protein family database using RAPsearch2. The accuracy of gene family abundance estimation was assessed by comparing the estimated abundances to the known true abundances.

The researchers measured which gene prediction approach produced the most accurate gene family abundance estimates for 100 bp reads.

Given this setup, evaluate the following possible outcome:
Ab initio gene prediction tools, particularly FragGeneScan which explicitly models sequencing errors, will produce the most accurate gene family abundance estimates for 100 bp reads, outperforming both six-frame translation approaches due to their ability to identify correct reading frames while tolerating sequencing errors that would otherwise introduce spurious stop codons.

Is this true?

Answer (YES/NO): NO